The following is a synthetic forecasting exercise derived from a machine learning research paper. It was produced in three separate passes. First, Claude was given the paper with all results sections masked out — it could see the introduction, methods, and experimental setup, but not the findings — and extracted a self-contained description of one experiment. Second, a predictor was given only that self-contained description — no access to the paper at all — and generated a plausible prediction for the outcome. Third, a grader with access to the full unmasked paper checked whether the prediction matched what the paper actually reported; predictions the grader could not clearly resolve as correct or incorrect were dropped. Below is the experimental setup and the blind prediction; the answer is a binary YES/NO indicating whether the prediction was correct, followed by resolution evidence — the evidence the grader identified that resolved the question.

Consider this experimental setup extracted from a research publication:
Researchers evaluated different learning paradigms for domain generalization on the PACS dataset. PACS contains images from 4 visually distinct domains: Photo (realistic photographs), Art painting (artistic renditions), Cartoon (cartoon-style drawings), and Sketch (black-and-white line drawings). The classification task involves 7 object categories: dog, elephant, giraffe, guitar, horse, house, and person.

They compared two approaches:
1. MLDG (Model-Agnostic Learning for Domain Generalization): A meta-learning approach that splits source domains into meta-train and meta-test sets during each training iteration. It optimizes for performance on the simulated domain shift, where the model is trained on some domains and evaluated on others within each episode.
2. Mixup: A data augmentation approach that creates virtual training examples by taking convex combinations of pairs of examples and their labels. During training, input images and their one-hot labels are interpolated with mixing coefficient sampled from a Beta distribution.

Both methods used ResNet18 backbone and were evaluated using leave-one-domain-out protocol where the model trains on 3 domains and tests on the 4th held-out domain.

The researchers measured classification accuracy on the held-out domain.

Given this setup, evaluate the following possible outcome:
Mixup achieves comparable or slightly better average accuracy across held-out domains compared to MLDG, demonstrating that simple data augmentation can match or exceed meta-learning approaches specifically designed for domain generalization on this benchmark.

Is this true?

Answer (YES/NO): NO